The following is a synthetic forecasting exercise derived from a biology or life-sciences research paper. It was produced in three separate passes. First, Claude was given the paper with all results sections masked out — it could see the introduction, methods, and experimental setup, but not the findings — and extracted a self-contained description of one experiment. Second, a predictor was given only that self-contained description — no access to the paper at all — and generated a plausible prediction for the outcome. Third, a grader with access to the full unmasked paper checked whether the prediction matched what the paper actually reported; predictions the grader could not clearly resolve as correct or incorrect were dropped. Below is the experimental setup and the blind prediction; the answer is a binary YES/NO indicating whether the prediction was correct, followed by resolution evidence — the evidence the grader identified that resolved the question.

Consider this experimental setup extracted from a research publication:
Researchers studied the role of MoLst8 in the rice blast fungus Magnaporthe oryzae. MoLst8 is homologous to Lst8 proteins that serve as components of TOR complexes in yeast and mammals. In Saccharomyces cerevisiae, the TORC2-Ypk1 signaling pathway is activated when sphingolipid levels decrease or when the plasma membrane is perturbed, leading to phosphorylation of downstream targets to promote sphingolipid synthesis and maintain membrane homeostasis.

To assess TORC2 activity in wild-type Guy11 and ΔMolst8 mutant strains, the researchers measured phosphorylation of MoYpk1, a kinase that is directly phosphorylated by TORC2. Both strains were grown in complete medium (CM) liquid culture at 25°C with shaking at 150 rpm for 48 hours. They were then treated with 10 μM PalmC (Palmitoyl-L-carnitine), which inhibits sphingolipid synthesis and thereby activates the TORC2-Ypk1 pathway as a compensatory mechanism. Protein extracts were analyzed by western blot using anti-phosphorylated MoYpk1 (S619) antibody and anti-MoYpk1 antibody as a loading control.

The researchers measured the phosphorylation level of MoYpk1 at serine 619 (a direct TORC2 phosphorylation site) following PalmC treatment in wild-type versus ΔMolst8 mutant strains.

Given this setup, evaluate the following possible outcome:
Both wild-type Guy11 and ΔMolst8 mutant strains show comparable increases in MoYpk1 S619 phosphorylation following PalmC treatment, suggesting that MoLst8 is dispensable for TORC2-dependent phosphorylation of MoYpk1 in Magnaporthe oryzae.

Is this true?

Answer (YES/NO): NO